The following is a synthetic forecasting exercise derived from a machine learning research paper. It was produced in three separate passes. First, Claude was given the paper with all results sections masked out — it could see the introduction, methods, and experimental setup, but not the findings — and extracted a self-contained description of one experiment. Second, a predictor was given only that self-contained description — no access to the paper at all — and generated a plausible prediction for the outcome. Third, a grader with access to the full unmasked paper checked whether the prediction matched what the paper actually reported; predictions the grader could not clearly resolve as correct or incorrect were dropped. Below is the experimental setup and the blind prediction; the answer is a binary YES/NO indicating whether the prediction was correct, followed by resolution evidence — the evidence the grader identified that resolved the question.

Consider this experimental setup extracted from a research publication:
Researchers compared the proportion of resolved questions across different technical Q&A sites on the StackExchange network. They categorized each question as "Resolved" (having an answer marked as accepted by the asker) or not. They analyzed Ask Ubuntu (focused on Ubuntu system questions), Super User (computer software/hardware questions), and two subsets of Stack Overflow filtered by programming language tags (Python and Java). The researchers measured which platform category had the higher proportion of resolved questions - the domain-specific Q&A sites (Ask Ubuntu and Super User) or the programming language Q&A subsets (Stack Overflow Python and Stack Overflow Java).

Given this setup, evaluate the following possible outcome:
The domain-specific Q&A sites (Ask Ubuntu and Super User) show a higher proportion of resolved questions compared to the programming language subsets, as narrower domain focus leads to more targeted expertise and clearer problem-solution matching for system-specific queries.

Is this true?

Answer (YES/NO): NO